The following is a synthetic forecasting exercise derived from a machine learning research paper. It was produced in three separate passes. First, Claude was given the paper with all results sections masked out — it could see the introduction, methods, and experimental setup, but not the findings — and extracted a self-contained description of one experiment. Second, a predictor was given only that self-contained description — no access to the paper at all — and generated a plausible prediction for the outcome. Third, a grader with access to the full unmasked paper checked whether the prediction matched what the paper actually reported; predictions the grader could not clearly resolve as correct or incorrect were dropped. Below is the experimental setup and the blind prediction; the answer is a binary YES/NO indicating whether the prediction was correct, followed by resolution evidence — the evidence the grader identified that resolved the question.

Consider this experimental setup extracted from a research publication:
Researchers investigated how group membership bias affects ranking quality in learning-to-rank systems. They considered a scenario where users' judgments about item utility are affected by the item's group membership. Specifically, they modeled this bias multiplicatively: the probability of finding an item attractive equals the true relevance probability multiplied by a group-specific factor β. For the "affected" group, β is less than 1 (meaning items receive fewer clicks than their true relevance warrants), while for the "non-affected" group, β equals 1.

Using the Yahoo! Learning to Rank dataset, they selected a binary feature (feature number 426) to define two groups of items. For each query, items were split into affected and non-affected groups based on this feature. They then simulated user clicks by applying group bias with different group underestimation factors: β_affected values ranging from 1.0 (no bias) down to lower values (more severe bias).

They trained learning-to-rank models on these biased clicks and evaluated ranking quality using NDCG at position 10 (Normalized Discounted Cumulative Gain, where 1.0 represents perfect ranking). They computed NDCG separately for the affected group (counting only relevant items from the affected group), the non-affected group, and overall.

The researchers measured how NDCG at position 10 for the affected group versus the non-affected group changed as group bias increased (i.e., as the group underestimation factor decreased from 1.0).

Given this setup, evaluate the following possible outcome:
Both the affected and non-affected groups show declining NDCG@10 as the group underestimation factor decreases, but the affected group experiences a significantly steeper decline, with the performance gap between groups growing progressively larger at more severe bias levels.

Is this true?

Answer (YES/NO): NO